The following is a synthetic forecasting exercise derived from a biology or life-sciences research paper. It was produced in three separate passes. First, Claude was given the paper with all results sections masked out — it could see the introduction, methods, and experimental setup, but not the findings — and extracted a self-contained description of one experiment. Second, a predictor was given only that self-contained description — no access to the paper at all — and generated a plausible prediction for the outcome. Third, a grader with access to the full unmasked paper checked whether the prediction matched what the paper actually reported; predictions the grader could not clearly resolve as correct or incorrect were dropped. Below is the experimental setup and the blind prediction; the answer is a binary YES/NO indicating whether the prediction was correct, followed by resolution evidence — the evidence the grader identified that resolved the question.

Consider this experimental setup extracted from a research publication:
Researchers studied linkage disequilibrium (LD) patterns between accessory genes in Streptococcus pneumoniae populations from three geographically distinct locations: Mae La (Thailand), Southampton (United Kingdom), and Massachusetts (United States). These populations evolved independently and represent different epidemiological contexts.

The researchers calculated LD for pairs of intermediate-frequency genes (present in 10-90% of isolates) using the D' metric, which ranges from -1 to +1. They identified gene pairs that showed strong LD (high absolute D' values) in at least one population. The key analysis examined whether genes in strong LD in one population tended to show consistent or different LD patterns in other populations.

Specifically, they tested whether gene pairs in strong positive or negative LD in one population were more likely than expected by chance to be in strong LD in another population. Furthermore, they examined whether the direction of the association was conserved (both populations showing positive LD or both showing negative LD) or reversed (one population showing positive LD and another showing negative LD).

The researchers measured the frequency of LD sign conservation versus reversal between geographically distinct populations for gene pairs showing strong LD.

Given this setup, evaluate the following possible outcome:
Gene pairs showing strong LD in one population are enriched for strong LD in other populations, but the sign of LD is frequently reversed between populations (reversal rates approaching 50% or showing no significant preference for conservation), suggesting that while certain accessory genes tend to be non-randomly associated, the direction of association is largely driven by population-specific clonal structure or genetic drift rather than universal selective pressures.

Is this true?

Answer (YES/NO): NO